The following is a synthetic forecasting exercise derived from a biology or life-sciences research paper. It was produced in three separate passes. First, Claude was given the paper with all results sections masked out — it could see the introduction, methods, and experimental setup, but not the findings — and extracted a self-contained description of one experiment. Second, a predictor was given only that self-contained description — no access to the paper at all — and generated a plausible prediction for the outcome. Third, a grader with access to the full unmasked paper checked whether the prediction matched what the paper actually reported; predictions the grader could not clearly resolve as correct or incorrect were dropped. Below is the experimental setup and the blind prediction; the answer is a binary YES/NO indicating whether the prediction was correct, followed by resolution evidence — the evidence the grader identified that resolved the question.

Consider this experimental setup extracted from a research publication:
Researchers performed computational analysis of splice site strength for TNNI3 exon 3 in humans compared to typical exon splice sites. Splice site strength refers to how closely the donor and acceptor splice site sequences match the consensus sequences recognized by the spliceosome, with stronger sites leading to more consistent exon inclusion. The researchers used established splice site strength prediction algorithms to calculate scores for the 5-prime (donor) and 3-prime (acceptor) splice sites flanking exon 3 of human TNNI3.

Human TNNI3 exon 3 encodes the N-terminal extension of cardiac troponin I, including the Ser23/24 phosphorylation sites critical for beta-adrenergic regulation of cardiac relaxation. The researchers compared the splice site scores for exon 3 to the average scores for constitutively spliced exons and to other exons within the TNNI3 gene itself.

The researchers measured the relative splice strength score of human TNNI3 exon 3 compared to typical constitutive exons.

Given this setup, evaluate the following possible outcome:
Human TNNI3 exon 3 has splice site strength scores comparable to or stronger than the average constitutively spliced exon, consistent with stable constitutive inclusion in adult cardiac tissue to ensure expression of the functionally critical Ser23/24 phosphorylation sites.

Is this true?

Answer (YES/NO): NO